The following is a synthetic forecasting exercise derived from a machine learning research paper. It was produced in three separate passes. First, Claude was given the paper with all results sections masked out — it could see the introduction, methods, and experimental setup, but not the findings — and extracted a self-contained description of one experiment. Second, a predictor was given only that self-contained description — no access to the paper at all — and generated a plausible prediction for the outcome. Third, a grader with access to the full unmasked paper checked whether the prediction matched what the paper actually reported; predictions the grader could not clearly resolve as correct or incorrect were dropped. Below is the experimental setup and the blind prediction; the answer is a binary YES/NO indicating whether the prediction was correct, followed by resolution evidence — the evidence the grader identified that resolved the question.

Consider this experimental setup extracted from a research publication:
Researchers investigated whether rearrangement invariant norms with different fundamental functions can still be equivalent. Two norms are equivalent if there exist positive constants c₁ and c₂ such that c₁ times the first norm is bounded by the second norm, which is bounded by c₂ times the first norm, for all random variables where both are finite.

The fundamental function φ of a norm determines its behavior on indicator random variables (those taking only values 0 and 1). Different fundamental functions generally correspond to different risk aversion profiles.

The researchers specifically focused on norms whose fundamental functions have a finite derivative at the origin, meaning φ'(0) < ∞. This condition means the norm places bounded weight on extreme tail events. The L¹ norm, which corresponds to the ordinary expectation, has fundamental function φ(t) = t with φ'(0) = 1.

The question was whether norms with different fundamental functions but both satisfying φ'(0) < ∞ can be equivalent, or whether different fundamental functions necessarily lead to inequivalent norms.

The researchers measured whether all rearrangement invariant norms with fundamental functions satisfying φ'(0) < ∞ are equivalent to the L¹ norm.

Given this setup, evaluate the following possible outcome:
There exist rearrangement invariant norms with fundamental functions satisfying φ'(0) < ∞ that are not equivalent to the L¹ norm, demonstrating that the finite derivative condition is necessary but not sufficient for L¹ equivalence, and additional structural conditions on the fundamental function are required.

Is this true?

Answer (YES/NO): NO